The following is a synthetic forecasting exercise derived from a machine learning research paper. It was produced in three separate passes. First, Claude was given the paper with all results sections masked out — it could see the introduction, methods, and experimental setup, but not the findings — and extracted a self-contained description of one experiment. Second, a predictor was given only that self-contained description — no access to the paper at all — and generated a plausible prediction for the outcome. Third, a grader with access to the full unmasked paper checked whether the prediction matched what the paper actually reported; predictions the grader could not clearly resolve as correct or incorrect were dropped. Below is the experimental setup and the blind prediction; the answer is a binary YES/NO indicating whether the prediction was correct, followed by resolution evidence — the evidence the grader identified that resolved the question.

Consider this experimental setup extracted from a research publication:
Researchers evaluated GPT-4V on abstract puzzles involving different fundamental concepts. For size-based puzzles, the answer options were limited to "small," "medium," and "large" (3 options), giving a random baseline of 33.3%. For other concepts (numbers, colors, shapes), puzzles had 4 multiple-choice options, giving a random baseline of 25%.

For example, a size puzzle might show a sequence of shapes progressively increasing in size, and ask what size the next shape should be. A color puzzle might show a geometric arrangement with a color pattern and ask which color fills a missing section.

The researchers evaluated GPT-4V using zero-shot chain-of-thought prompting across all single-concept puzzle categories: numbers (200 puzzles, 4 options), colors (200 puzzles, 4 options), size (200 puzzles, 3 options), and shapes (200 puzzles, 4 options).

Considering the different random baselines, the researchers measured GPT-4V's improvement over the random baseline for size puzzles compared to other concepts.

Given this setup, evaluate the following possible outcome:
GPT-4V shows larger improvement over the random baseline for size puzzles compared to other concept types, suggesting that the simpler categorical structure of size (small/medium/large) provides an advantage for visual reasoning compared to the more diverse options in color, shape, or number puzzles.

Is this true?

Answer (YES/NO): NO